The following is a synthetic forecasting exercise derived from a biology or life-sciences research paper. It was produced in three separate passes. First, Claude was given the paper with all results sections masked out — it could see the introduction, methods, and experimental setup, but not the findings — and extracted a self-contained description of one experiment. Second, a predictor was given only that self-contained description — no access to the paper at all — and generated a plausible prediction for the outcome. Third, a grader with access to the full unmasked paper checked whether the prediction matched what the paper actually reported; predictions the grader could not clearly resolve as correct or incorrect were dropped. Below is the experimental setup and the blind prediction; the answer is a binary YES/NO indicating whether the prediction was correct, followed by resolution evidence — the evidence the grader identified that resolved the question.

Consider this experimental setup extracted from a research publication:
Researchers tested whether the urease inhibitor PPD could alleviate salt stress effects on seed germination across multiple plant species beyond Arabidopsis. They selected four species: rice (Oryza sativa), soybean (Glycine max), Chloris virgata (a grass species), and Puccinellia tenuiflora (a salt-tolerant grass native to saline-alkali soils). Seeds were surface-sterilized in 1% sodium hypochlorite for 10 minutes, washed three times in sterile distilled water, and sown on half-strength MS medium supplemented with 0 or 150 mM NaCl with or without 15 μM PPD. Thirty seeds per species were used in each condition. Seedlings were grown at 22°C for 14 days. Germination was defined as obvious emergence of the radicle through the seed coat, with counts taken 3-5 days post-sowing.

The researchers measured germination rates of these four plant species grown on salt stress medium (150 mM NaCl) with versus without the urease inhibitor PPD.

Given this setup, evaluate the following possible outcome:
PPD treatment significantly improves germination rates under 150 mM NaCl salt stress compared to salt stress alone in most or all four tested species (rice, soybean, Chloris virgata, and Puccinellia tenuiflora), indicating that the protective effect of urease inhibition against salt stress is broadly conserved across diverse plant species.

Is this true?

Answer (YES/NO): YES